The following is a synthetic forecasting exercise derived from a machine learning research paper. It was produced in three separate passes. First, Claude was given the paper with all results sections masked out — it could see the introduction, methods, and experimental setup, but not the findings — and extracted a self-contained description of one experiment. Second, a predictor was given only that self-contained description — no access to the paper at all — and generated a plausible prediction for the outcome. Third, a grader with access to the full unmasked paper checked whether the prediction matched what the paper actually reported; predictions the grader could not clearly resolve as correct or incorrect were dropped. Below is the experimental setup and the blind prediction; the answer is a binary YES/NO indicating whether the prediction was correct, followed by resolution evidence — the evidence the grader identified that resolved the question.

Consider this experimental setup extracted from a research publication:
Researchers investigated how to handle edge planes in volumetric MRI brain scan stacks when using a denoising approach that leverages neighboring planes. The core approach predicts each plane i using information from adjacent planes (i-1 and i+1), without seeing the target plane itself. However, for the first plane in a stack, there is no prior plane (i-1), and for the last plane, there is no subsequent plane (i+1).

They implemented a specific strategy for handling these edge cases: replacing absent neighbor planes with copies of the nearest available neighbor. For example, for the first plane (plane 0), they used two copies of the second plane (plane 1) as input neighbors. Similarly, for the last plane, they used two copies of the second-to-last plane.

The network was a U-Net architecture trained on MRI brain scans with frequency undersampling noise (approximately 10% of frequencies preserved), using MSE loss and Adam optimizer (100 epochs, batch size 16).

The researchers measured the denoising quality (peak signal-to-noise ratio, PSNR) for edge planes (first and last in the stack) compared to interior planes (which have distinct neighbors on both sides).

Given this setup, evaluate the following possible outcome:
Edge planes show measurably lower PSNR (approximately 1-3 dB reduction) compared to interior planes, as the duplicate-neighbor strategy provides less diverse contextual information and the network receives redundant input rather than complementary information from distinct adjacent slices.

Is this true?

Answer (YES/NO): NO